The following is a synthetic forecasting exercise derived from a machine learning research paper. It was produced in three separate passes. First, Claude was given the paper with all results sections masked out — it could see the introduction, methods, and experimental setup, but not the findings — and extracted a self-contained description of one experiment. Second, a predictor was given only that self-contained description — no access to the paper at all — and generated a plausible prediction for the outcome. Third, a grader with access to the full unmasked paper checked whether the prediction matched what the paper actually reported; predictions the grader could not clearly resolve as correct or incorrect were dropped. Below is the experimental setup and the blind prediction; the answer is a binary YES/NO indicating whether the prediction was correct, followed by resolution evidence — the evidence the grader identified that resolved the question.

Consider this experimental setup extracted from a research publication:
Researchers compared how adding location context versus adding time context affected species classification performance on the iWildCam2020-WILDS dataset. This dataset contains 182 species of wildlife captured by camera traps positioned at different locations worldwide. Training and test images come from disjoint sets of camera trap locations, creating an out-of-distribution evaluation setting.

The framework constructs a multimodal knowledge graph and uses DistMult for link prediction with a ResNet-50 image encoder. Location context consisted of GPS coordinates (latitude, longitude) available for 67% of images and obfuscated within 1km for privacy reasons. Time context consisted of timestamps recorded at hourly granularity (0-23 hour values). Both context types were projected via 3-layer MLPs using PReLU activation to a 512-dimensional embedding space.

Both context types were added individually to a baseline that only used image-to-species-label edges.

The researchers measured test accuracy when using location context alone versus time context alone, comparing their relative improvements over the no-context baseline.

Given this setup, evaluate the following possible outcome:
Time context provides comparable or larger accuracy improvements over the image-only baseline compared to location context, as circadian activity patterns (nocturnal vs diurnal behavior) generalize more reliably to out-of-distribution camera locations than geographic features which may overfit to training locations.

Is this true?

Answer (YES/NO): NO